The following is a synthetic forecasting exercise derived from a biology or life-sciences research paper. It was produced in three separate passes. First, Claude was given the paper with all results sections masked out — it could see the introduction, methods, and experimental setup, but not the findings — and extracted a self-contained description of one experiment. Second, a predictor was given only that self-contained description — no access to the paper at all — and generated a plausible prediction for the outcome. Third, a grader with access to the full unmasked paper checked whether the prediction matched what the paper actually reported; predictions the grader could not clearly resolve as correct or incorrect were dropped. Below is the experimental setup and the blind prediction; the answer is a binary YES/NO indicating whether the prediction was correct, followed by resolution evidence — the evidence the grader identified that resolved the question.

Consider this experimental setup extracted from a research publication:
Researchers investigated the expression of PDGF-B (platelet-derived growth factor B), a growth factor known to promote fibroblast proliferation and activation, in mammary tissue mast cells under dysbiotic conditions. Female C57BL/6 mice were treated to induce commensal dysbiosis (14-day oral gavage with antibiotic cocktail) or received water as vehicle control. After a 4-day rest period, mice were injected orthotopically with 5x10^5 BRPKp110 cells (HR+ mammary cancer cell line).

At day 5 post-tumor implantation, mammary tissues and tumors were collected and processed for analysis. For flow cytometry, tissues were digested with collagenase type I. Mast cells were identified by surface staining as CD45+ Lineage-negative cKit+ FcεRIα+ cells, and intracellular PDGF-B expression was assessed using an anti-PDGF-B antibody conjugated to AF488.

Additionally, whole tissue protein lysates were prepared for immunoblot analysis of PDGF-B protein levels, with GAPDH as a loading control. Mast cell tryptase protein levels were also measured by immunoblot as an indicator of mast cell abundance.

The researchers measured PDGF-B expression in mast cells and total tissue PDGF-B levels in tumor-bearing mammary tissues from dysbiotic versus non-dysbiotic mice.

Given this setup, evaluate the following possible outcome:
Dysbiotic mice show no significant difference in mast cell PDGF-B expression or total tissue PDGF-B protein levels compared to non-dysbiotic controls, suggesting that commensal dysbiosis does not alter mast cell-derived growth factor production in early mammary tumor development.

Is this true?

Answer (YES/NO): NO